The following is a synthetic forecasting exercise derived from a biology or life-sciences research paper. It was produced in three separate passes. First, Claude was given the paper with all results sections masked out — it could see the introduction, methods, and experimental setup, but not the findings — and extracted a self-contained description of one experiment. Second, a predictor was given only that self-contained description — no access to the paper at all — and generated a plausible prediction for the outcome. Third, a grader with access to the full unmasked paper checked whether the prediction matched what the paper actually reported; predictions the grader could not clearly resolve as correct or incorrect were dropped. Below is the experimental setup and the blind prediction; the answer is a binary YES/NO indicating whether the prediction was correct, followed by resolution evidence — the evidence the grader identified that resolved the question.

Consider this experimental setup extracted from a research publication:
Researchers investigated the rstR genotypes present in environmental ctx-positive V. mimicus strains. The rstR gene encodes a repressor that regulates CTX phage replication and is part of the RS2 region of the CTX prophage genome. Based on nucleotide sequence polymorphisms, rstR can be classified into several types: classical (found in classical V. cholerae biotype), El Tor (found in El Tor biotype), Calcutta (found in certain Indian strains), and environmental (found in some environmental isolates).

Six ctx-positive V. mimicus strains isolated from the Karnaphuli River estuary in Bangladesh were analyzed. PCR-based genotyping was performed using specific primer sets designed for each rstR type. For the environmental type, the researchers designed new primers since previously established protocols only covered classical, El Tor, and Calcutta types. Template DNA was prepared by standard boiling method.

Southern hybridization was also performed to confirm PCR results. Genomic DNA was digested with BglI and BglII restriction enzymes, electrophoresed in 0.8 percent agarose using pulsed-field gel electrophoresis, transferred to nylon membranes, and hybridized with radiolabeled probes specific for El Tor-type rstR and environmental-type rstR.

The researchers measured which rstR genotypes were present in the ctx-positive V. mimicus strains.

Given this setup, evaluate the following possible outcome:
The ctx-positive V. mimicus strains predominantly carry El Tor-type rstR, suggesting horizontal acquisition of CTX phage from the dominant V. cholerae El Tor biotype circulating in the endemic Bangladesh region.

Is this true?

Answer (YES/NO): NO